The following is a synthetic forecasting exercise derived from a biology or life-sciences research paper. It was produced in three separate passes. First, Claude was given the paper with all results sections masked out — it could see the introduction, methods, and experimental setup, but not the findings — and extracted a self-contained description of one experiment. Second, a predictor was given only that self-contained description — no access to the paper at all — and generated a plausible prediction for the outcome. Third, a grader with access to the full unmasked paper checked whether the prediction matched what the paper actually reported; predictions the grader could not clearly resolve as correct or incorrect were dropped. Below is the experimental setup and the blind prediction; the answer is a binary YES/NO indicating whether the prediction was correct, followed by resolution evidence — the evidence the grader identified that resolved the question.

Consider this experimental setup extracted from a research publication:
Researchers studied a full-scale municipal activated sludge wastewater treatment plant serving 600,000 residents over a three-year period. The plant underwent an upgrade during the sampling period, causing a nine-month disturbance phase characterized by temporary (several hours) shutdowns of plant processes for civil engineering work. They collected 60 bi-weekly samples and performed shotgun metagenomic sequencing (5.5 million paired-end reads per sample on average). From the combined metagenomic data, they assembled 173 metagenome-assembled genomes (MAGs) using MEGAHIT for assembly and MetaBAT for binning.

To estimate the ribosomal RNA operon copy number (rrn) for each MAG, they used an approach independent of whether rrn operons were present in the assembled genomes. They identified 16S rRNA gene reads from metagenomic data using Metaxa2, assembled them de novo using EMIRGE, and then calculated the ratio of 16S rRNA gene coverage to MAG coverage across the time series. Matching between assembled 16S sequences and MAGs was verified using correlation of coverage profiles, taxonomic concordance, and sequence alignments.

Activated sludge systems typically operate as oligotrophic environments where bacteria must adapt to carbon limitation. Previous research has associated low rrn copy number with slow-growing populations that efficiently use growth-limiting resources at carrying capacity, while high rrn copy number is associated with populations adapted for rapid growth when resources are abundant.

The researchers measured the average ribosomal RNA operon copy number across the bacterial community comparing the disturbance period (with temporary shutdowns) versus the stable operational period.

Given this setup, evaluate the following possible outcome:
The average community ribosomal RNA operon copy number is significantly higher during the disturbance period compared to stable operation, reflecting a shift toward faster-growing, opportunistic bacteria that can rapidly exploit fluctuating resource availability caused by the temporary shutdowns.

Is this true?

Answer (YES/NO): YES